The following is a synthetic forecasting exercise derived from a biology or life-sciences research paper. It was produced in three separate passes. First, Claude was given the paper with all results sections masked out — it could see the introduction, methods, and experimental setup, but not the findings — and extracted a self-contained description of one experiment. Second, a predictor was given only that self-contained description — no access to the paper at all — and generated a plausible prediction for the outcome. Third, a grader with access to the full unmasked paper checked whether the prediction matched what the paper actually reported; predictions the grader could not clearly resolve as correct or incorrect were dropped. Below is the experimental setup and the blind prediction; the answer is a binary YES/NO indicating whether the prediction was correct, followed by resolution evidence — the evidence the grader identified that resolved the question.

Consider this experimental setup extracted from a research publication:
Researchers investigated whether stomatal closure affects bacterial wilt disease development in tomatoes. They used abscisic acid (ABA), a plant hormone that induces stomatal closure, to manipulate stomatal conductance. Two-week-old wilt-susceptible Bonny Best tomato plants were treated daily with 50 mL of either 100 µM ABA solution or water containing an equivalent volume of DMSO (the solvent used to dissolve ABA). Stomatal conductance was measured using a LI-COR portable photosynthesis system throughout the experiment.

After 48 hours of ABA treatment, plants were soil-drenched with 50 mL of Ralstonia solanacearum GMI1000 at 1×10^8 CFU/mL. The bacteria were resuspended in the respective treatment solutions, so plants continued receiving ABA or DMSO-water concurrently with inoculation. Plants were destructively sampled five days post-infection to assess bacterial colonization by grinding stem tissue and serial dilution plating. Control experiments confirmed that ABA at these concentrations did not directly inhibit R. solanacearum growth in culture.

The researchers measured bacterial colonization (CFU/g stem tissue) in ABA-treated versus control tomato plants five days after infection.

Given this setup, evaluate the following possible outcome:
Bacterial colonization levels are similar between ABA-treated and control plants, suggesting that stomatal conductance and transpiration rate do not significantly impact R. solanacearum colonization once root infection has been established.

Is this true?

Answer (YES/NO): NO